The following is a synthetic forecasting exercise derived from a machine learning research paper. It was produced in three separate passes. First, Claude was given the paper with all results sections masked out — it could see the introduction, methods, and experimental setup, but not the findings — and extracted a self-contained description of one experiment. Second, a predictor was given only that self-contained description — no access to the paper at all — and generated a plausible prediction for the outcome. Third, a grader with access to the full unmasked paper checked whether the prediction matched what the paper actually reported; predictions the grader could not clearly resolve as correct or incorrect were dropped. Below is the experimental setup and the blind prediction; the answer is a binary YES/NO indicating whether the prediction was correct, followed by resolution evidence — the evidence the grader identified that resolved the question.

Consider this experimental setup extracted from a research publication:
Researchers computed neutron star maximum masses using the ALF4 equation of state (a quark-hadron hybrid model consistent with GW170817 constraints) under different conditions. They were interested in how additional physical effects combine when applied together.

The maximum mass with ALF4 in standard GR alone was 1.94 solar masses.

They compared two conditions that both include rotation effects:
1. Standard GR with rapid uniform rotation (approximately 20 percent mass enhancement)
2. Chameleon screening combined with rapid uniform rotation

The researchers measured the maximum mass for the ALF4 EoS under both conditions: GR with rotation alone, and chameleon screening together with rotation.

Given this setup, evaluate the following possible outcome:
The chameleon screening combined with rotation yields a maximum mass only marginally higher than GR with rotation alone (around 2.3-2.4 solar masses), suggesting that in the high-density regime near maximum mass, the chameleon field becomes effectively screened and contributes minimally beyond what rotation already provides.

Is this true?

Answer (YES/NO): NO